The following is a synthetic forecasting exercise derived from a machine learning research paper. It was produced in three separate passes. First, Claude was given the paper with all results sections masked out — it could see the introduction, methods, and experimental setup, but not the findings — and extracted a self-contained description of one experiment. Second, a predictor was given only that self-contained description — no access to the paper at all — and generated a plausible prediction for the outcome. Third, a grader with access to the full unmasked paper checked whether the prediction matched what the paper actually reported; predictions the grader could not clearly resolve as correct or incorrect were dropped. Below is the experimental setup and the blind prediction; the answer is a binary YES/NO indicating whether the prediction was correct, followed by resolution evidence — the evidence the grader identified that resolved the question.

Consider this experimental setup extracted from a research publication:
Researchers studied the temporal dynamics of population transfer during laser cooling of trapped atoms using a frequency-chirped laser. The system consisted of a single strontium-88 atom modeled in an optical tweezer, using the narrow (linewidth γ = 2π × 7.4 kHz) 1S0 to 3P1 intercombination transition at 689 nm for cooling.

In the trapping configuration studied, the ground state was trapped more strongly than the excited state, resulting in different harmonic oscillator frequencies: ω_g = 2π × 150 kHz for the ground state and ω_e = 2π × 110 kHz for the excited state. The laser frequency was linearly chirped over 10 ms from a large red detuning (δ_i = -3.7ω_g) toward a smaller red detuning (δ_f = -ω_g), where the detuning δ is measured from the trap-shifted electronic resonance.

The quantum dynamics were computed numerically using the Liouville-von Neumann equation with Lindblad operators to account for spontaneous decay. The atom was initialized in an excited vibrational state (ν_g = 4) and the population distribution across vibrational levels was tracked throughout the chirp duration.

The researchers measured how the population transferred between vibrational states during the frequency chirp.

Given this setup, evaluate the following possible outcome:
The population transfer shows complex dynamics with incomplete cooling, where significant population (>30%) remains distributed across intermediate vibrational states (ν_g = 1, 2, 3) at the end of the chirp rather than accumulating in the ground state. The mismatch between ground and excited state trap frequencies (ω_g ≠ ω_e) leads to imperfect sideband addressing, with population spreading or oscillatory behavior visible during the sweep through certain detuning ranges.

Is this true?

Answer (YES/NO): NO